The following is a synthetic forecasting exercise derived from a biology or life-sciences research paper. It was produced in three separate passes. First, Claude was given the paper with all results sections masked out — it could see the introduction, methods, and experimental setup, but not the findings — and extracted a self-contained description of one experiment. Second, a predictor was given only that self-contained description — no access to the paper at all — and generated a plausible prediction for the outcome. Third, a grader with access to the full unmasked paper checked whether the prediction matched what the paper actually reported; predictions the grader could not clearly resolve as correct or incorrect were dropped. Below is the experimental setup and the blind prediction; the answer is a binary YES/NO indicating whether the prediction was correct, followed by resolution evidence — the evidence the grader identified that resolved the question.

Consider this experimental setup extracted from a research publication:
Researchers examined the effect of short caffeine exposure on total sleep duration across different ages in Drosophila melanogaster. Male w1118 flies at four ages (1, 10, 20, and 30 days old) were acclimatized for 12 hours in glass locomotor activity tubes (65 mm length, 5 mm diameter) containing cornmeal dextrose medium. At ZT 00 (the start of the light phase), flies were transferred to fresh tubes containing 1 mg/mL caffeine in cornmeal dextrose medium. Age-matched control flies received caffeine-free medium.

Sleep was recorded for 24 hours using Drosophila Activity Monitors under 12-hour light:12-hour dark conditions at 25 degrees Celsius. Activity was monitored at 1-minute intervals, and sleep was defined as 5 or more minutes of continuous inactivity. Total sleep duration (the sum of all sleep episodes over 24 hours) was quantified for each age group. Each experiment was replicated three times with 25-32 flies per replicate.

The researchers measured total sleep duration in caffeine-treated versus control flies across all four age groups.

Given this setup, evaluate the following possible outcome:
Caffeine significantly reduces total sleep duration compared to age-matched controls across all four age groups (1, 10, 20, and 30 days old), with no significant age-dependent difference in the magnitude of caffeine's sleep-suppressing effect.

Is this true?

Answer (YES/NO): NO